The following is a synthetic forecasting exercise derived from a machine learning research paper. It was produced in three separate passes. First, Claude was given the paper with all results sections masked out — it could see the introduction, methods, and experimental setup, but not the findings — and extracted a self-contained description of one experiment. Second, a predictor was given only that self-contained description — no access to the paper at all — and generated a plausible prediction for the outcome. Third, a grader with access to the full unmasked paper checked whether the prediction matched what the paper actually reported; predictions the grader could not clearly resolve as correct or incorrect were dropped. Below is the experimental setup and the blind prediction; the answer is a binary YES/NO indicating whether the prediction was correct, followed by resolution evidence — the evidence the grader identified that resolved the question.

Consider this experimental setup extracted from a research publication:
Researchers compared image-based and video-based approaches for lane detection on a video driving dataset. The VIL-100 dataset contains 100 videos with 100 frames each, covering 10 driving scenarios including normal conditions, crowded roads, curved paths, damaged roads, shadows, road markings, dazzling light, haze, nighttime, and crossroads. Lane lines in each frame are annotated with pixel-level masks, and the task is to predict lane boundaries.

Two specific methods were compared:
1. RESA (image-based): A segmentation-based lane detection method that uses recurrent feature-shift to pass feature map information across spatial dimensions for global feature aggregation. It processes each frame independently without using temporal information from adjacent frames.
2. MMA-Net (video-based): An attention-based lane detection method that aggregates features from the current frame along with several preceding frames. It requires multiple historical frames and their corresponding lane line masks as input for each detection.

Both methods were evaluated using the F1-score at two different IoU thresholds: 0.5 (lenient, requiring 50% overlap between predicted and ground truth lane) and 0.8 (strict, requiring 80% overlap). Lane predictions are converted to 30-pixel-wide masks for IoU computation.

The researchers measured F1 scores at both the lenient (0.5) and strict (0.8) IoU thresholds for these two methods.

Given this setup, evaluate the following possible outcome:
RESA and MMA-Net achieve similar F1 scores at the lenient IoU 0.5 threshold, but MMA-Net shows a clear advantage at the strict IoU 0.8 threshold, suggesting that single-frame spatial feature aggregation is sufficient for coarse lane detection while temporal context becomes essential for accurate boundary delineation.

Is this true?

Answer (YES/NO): NO